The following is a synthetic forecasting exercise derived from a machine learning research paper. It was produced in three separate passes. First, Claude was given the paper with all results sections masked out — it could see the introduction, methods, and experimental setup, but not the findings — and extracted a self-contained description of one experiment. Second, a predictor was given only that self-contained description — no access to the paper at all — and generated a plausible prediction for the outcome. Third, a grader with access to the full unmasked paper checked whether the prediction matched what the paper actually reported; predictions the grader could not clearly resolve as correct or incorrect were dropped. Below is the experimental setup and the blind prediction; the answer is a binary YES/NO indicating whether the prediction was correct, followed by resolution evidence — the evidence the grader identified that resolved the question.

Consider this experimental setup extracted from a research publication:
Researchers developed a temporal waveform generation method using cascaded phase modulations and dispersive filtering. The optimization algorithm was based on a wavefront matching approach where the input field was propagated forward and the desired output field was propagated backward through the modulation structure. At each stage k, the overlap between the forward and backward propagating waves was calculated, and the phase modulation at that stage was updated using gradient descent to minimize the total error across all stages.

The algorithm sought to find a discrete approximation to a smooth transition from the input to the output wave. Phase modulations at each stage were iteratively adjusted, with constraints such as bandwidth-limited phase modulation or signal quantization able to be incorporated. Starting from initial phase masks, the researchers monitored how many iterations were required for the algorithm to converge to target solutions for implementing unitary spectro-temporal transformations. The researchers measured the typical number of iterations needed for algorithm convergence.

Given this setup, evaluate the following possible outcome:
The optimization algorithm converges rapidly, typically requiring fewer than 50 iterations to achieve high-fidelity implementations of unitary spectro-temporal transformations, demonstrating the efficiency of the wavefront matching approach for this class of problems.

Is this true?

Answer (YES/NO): NO